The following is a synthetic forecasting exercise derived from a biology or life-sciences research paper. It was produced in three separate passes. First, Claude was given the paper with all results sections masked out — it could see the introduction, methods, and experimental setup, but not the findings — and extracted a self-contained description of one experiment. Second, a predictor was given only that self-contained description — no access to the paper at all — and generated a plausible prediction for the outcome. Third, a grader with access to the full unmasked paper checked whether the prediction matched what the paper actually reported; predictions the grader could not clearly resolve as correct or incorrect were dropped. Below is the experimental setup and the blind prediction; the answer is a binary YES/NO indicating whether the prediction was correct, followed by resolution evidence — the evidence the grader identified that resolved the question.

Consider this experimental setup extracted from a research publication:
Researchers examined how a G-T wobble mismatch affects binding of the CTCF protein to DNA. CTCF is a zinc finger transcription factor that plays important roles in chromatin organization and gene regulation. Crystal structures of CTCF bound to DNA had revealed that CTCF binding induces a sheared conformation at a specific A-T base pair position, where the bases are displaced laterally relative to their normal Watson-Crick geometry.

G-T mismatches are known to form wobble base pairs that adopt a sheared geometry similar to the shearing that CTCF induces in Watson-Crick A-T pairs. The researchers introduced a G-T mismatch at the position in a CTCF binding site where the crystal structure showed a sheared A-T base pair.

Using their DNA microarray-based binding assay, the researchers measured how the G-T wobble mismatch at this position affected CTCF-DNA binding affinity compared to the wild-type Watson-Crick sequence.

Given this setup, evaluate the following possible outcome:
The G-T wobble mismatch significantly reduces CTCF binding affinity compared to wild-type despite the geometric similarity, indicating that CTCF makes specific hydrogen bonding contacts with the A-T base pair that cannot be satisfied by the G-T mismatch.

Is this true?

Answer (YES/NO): NO